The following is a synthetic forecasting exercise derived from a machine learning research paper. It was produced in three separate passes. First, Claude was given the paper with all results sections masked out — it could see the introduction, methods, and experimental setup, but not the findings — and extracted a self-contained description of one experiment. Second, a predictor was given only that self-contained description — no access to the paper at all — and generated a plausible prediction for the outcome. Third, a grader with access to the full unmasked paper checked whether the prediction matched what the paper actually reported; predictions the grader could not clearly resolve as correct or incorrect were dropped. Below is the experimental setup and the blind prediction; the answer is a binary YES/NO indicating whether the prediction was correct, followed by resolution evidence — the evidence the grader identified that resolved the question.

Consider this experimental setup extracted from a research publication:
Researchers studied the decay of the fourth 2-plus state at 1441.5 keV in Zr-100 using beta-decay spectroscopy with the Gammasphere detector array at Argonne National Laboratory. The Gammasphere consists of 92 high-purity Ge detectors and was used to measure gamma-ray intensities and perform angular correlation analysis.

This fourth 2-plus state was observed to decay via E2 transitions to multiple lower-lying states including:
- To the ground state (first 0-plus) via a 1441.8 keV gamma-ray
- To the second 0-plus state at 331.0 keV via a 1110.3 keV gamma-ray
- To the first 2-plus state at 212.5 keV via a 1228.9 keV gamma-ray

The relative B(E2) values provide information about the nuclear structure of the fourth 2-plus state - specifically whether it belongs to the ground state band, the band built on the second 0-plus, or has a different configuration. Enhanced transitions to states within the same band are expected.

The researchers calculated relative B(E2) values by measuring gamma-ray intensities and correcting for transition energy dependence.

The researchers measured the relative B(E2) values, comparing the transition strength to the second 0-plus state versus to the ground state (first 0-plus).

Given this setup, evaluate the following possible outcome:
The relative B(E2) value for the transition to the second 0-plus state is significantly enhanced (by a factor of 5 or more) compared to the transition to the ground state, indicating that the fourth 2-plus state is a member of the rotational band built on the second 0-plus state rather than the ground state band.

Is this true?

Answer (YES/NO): NO